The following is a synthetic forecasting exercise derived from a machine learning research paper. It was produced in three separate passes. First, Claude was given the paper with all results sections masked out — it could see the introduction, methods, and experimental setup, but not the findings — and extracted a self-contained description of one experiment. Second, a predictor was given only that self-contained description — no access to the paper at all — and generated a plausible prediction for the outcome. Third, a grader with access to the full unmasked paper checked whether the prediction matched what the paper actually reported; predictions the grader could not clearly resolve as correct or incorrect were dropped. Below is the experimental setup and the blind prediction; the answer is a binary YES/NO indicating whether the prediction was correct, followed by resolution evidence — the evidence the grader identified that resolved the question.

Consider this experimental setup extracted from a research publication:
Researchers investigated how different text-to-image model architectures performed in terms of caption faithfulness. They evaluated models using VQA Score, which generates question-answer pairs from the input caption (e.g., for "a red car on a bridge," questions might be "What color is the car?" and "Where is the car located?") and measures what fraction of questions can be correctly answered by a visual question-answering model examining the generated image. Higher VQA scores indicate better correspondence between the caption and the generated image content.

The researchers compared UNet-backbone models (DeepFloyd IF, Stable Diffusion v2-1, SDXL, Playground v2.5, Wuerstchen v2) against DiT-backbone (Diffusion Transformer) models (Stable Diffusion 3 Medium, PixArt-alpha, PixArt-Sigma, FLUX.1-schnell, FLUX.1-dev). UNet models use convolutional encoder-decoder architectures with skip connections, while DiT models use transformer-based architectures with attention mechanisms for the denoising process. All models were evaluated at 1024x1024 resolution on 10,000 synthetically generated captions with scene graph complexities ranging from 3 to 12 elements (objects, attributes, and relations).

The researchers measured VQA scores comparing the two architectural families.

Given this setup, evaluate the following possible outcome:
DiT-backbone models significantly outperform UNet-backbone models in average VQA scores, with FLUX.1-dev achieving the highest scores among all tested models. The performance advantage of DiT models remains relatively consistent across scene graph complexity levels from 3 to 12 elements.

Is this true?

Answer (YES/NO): NO